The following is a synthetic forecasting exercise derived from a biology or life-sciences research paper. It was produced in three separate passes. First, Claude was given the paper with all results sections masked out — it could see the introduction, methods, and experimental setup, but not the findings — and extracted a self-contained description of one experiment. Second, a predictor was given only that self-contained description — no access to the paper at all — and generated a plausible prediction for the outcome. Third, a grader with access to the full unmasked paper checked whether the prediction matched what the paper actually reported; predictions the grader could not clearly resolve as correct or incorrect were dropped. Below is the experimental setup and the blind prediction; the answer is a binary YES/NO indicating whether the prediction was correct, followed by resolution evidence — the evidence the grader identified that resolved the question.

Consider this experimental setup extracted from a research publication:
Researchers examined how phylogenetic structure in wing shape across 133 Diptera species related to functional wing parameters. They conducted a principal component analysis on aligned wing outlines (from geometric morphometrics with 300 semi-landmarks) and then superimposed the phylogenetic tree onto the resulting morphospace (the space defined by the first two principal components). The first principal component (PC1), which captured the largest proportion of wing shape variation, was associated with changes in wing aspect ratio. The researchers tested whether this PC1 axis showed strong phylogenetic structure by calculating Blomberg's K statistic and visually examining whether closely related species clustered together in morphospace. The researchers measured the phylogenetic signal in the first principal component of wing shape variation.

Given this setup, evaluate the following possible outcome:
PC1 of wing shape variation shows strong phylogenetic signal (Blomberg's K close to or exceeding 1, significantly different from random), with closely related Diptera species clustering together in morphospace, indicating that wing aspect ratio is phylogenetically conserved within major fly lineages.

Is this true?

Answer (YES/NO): NO